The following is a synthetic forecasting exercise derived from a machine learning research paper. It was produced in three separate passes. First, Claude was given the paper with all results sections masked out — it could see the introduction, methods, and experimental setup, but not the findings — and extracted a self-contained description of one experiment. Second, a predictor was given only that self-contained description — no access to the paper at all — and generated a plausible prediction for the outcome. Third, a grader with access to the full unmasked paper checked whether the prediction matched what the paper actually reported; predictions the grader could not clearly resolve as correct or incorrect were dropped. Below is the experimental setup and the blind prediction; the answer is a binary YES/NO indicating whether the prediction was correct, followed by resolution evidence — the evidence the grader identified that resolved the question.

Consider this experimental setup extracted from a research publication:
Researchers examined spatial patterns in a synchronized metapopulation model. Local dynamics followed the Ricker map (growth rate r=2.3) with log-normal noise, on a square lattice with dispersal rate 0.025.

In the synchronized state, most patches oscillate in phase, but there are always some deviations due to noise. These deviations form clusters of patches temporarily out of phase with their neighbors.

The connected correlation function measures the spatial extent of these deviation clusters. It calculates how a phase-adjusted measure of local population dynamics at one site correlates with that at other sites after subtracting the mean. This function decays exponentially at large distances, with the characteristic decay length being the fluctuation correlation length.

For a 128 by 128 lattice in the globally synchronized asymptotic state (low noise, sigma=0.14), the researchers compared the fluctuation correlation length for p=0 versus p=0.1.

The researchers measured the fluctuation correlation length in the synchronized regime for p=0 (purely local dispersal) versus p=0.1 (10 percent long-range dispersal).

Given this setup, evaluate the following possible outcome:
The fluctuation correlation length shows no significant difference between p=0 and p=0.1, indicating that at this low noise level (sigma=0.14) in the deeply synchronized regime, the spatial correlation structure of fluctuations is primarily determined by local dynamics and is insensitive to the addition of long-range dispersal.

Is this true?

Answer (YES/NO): NO